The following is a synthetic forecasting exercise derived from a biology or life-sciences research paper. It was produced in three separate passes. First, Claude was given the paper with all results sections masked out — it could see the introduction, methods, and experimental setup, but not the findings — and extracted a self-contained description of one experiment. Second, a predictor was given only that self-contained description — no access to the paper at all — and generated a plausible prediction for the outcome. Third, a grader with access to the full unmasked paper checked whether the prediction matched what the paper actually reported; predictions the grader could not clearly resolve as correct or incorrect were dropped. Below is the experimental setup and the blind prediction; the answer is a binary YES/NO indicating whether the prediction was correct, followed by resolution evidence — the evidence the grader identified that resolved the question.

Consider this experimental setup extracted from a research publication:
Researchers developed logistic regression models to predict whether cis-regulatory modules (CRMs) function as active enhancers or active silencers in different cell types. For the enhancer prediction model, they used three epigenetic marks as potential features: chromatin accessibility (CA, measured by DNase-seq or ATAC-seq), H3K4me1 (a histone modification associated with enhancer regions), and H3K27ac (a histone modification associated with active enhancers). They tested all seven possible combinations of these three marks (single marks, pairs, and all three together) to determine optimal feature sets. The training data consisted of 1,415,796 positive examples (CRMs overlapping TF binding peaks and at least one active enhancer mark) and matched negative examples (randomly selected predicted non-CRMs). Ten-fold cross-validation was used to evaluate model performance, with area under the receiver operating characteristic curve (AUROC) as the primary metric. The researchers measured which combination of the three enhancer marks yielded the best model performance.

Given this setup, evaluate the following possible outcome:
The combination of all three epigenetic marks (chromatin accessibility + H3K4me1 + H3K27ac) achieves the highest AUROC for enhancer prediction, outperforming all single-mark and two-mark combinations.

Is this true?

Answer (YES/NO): YES